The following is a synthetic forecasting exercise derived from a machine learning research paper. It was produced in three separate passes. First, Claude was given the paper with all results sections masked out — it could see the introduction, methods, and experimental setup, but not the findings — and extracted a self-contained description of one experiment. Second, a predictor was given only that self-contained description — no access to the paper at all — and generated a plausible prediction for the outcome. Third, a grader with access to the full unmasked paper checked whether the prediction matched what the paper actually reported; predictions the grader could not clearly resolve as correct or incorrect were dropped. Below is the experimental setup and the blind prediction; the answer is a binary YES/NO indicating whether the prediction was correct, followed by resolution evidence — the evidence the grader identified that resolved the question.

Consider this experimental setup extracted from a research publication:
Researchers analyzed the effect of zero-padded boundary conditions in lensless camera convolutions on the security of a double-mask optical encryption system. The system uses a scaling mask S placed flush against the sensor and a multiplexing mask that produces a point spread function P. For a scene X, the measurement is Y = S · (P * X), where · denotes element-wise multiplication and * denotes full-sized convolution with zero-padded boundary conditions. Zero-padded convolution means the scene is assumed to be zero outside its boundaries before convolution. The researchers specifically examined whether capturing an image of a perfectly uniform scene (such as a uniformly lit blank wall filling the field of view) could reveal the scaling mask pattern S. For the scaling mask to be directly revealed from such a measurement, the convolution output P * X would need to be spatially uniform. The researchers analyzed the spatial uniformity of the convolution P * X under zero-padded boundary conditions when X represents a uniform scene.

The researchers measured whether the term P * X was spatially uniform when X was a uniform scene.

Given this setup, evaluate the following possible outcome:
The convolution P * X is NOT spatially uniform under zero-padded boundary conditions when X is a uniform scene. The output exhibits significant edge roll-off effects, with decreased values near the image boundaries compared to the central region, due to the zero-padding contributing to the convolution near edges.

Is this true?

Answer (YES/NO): YES